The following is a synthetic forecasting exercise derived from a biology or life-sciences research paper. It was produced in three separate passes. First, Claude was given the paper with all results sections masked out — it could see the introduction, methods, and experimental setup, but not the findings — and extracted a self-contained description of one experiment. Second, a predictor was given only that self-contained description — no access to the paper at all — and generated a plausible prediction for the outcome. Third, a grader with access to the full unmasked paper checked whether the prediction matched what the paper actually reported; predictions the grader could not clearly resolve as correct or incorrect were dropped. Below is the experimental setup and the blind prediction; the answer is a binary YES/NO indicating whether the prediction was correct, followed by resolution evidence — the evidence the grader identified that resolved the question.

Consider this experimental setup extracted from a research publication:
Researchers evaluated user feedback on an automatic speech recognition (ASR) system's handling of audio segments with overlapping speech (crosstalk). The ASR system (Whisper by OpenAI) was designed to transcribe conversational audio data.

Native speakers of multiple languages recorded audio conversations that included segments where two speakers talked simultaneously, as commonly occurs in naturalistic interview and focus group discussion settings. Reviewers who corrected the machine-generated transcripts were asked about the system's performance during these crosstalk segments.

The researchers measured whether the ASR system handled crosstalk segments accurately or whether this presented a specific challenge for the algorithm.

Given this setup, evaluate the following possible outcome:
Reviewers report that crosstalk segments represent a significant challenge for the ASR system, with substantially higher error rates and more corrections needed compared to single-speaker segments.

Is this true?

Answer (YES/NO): NO